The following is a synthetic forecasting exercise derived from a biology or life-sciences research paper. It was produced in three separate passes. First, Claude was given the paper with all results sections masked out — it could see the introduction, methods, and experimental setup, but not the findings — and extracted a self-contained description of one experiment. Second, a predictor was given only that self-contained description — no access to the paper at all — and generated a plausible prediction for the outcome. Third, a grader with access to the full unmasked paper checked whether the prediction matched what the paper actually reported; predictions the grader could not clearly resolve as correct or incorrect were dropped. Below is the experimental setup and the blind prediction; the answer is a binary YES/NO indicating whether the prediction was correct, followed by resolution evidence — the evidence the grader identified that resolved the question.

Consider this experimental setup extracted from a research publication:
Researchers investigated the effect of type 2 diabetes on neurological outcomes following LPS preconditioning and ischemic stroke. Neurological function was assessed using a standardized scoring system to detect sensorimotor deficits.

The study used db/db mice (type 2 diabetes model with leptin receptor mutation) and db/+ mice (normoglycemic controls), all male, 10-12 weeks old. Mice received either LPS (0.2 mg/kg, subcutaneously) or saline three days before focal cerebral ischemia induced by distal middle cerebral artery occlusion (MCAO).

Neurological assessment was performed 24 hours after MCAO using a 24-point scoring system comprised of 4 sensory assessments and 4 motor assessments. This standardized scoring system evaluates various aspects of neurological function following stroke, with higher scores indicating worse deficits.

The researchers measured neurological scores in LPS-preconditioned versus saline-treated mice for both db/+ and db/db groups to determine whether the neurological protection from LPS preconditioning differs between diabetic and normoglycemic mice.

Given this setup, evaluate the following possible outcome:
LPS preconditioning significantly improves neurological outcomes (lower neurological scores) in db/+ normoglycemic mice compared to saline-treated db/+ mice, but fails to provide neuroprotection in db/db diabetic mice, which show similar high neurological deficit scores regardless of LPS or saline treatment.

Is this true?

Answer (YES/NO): YES